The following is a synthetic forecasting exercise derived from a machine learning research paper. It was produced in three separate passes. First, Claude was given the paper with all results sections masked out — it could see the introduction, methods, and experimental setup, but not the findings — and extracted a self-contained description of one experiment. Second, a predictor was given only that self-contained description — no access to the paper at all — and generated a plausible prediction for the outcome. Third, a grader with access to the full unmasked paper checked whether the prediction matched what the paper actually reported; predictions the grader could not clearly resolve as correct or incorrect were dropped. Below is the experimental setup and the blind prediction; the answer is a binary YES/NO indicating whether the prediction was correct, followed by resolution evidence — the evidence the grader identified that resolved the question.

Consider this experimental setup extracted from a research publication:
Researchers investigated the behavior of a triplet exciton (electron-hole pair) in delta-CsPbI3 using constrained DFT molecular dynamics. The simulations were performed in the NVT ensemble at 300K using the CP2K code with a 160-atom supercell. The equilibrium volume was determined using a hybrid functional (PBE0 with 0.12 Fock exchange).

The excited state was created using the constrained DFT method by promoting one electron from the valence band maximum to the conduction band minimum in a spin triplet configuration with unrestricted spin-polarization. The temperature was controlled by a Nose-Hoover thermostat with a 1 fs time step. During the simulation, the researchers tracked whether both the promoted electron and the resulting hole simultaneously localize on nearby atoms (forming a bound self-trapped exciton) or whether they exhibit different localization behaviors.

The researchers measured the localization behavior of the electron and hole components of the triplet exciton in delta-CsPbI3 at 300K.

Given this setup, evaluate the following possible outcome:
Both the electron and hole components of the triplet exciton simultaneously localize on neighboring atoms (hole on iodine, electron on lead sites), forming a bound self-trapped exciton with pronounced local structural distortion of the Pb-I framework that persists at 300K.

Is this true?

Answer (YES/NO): NO